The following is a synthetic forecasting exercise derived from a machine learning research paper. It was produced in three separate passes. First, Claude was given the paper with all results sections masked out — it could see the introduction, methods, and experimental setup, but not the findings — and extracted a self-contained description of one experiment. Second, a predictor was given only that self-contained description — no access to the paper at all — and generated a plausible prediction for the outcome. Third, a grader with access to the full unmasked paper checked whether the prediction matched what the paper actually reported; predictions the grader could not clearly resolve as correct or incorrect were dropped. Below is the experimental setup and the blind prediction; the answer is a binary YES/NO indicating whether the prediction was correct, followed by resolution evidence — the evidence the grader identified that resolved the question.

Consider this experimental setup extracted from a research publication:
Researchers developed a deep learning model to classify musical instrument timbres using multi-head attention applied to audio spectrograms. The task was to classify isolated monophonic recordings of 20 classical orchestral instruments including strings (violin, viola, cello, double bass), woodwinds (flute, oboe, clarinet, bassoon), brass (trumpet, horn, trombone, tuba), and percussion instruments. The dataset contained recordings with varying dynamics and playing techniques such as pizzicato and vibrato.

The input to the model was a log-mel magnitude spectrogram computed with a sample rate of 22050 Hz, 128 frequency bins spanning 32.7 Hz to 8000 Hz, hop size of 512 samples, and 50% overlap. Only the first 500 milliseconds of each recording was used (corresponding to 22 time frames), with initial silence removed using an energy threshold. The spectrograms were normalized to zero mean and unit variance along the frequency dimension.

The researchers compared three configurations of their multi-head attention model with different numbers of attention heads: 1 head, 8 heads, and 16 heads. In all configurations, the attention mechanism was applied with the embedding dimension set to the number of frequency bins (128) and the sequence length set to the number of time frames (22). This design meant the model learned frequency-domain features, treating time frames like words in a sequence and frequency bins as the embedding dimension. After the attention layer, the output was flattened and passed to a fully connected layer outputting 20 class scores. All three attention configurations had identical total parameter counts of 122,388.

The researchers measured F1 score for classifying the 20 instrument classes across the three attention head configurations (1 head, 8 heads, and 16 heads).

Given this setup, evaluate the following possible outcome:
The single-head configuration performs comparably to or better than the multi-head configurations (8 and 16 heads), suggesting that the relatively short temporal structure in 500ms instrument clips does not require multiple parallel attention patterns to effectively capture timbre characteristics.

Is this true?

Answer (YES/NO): NO